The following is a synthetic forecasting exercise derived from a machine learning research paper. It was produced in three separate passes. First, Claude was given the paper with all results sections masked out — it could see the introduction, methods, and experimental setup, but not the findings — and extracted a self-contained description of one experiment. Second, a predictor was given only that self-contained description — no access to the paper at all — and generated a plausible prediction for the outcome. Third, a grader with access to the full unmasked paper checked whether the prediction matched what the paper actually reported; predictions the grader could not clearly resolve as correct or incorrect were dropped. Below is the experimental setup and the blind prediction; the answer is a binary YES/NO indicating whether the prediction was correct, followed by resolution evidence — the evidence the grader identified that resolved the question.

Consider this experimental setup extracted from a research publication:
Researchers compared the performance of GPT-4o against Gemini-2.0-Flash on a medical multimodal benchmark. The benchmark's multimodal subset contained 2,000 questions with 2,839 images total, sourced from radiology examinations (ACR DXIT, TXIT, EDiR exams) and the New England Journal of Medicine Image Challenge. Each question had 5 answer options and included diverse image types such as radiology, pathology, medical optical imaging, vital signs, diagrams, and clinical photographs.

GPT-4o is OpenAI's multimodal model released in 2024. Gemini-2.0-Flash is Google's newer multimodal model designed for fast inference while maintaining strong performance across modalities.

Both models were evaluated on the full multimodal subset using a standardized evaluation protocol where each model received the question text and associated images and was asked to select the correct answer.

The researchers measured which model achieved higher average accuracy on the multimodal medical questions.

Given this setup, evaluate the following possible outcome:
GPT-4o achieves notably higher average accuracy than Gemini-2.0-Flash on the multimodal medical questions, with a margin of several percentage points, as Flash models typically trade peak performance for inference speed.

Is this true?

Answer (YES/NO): YES